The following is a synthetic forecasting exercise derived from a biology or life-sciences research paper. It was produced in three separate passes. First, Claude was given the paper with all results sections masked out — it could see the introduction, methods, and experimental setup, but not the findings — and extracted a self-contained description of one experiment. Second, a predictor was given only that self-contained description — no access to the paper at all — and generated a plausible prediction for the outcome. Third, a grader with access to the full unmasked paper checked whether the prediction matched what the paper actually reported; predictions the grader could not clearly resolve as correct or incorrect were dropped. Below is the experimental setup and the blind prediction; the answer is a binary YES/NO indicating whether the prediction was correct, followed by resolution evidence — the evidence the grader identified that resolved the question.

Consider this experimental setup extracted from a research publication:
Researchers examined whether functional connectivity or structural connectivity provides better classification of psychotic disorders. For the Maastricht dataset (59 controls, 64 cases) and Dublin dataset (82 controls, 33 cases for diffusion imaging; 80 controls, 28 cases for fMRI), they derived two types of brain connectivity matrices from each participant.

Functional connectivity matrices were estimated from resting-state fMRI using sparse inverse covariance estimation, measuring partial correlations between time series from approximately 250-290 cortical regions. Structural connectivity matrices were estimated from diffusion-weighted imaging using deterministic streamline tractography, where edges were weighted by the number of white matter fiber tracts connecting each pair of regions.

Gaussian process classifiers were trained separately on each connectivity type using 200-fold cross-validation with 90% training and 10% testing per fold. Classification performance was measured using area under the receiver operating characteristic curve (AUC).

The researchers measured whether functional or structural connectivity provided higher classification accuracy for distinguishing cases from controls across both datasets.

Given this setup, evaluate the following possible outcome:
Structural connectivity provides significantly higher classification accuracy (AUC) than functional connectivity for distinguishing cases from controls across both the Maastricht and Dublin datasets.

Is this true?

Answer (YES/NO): NO